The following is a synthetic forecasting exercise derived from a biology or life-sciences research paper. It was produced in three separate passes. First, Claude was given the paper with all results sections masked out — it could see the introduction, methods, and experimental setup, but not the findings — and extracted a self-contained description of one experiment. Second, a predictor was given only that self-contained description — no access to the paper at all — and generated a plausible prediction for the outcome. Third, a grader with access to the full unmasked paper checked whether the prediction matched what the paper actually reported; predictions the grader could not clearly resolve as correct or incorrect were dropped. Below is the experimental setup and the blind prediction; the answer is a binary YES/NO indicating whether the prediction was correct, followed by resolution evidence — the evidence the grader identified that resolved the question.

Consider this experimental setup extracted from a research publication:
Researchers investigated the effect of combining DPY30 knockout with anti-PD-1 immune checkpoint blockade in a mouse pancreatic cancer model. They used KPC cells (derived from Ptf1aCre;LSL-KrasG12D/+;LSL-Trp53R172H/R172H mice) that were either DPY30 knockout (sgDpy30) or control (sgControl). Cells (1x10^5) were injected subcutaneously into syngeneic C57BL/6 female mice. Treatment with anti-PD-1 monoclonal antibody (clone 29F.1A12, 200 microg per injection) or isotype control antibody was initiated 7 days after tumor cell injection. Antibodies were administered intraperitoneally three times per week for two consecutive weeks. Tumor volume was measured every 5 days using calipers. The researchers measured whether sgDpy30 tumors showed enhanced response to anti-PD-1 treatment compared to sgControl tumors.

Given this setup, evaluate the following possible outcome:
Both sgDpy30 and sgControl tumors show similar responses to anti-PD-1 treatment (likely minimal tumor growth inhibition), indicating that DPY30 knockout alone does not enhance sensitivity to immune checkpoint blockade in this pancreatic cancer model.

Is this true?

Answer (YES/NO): NO